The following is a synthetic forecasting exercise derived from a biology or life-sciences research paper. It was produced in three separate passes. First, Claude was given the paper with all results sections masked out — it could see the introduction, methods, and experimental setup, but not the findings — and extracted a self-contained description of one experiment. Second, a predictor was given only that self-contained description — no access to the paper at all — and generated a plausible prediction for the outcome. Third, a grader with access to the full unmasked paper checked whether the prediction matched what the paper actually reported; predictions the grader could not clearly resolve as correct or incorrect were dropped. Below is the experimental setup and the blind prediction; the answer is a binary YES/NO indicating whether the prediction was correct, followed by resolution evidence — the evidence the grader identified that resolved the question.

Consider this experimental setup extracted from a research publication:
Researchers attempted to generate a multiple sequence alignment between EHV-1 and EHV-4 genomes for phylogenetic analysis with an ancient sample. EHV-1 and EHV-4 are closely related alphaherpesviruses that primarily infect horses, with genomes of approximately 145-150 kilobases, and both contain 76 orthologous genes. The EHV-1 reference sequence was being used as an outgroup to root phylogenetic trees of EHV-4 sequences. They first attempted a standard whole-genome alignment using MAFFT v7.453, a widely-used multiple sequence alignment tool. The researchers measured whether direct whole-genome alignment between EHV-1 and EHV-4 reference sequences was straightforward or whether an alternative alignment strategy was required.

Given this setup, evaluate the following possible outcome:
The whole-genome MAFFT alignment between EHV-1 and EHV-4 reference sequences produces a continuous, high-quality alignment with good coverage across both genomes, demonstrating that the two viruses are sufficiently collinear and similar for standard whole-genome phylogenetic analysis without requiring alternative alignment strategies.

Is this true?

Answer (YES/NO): NO